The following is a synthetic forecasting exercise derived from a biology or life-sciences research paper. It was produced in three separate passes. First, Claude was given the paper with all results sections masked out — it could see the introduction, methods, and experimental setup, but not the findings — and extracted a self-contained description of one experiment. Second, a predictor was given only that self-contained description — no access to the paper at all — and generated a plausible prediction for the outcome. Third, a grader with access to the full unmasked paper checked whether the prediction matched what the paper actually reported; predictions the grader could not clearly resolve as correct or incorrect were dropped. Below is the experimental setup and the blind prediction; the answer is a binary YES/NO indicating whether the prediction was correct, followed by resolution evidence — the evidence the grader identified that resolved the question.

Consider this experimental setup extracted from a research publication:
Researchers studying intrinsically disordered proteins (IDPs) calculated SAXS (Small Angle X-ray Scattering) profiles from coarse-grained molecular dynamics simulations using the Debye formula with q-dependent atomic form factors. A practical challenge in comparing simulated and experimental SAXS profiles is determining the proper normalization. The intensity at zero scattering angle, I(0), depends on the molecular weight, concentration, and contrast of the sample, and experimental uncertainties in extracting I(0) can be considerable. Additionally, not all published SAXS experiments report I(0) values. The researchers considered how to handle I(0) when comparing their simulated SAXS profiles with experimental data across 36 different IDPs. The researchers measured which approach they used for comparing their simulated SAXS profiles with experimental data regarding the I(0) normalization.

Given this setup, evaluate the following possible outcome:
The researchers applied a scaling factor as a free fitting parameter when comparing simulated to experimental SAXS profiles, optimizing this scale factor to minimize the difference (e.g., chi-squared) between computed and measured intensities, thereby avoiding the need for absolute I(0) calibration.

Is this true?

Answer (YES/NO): YES